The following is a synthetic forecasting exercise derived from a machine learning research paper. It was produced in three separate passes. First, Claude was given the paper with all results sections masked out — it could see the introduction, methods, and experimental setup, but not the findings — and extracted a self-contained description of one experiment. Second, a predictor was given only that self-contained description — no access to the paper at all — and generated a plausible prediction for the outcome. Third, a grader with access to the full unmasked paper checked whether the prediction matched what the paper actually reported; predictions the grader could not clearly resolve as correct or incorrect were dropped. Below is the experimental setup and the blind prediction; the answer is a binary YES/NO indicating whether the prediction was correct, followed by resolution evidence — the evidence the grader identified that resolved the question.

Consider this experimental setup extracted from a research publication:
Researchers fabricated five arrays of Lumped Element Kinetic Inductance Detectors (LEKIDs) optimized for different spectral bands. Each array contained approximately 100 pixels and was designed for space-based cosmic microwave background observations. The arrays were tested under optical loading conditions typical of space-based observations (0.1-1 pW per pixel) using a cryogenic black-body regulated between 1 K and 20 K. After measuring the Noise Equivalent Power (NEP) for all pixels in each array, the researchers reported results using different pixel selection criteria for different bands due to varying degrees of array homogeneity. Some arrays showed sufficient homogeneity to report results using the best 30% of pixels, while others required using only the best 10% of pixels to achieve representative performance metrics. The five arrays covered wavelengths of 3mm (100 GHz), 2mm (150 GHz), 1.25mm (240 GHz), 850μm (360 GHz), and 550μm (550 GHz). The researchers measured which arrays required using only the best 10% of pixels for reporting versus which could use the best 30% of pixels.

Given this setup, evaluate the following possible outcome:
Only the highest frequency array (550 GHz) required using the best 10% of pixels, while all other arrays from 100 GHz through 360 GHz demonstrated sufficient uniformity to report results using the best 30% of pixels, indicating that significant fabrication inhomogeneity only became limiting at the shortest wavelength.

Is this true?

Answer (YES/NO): NO